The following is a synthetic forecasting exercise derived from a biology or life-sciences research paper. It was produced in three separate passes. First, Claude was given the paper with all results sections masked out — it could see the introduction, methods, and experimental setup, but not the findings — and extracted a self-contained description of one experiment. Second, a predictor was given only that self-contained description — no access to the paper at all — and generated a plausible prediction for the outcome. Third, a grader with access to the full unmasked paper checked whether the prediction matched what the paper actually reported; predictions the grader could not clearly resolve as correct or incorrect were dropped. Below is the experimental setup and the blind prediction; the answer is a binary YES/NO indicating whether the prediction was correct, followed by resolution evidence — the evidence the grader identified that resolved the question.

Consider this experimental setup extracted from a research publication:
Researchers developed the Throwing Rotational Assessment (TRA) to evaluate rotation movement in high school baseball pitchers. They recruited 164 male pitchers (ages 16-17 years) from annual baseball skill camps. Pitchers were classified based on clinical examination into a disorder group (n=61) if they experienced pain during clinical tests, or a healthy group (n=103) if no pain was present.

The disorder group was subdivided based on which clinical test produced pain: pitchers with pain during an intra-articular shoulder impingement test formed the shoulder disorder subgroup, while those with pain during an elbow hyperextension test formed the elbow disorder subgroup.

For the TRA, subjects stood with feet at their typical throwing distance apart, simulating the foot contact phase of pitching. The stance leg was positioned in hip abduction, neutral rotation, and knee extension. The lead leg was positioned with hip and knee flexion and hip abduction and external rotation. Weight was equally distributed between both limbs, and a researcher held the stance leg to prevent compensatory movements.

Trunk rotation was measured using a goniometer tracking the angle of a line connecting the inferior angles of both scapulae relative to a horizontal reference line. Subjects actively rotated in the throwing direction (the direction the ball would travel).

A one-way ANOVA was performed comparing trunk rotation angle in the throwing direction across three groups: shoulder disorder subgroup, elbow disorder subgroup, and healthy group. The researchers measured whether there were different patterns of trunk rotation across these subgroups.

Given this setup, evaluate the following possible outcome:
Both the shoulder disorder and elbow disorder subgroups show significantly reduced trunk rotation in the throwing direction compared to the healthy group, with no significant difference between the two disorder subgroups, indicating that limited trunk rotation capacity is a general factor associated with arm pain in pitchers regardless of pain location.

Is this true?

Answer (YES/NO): NO